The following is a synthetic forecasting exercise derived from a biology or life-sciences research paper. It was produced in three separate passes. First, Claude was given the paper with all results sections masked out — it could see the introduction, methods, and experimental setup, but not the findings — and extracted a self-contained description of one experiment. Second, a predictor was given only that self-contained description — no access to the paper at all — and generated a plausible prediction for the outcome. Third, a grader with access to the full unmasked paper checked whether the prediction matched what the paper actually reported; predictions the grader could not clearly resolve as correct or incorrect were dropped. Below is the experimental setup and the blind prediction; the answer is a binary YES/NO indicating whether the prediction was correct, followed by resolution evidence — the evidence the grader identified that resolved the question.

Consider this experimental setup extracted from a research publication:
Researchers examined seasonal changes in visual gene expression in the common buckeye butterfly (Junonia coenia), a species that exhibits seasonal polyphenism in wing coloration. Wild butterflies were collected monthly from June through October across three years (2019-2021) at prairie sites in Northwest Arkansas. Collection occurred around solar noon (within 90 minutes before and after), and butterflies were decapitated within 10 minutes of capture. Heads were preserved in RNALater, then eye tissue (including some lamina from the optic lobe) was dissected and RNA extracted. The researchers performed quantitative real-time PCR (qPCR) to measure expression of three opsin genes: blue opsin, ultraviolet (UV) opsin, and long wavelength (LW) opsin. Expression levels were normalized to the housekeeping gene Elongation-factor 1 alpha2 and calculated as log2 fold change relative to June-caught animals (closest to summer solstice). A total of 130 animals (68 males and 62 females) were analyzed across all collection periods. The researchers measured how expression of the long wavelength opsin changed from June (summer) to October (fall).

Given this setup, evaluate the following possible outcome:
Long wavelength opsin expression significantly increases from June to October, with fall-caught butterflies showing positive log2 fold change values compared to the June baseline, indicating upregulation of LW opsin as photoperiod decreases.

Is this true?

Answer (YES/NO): NO